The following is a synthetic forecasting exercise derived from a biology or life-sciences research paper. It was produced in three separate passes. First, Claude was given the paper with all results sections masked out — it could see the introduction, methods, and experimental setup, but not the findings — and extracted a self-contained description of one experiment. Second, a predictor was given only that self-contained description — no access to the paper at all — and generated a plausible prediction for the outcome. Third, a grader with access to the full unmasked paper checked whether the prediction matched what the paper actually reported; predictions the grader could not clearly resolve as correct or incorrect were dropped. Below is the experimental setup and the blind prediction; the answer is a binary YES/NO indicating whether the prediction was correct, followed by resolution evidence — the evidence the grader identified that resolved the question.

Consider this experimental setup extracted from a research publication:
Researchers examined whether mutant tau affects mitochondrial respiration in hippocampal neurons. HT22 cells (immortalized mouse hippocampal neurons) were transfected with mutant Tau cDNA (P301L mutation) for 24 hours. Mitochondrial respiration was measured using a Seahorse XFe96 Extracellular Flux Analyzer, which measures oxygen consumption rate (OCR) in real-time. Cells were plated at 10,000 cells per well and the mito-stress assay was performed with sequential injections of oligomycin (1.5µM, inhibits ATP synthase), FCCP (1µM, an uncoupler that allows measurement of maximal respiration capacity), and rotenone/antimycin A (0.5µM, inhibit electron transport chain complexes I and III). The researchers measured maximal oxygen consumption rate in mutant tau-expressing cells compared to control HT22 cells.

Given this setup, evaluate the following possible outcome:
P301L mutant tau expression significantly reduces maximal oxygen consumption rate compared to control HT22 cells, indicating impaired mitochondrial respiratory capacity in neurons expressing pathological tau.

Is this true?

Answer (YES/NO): YES